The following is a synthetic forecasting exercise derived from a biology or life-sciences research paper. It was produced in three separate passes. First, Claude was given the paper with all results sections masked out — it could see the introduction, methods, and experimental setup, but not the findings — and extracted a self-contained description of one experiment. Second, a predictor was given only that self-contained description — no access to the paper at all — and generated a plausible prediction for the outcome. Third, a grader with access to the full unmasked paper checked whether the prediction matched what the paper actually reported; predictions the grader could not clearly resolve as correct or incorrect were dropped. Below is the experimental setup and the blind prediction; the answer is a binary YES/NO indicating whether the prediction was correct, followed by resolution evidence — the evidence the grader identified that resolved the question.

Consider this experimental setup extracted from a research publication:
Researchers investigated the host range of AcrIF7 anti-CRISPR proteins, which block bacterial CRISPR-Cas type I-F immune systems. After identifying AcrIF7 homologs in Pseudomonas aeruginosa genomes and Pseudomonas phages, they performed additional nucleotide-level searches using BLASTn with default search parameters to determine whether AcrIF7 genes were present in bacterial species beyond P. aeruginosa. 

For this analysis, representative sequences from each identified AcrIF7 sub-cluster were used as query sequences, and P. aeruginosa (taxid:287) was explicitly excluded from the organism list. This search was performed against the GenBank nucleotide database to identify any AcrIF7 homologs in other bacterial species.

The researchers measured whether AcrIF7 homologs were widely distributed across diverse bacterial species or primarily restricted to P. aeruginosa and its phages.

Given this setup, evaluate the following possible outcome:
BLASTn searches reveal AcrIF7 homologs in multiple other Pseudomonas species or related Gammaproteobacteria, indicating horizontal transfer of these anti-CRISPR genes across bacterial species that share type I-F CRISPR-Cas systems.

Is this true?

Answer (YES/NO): NO